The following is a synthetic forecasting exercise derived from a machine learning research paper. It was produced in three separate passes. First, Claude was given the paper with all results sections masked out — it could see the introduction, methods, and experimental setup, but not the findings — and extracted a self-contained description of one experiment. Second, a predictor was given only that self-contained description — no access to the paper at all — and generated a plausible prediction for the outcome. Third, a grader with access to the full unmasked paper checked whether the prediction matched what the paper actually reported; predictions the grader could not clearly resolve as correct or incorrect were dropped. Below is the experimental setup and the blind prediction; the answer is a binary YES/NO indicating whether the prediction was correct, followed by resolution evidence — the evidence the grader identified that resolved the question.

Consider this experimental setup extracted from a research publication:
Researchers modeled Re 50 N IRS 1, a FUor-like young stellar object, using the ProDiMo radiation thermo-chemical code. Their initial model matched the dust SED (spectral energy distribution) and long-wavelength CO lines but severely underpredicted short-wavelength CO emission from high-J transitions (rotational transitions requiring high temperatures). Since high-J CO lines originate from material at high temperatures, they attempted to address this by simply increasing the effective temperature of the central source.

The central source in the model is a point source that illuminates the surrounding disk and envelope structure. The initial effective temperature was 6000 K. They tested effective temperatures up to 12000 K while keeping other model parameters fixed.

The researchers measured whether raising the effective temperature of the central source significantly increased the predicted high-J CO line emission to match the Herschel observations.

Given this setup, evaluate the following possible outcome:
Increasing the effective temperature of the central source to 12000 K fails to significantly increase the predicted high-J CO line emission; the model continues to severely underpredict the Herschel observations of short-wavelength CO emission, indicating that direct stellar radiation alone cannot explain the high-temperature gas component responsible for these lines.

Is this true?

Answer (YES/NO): YES